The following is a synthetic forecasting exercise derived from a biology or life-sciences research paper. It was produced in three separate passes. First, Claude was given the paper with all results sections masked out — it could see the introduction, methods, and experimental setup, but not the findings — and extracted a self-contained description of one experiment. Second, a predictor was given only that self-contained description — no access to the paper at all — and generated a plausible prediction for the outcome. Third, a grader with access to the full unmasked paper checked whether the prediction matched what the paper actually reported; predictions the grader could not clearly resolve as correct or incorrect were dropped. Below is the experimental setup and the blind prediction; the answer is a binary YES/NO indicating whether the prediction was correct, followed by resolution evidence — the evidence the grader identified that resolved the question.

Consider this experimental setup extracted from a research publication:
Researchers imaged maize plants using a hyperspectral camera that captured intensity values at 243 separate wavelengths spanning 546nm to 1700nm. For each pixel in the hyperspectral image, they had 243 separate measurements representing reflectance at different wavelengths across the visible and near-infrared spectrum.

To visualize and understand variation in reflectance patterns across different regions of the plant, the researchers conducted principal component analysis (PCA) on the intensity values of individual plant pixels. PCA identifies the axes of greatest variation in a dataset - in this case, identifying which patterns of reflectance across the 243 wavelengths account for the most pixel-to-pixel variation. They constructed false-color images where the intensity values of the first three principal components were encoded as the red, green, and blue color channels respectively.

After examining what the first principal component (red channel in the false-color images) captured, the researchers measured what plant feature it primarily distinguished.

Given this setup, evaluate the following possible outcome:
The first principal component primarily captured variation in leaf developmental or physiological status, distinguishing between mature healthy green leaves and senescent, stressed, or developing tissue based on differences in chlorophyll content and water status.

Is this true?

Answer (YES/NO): NO